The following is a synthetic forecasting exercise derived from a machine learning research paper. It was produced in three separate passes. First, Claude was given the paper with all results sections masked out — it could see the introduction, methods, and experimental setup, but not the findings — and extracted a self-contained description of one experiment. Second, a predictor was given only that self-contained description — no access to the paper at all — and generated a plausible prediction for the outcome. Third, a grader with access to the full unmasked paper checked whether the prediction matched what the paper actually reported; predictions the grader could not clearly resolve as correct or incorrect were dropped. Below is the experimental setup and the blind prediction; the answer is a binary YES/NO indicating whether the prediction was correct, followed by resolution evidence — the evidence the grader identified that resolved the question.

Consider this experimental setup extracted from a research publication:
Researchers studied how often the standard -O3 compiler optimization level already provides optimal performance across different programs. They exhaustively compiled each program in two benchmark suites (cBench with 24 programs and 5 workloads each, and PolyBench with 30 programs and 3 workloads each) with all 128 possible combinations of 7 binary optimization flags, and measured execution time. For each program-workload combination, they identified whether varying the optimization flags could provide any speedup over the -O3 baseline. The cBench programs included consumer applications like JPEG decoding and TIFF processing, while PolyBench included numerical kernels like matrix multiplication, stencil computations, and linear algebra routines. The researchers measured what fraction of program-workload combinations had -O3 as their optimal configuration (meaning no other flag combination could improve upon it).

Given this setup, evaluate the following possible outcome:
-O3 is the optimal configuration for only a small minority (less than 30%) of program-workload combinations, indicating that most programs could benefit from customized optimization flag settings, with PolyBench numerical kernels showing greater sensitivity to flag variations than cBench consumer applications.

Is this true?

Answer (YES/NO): NO